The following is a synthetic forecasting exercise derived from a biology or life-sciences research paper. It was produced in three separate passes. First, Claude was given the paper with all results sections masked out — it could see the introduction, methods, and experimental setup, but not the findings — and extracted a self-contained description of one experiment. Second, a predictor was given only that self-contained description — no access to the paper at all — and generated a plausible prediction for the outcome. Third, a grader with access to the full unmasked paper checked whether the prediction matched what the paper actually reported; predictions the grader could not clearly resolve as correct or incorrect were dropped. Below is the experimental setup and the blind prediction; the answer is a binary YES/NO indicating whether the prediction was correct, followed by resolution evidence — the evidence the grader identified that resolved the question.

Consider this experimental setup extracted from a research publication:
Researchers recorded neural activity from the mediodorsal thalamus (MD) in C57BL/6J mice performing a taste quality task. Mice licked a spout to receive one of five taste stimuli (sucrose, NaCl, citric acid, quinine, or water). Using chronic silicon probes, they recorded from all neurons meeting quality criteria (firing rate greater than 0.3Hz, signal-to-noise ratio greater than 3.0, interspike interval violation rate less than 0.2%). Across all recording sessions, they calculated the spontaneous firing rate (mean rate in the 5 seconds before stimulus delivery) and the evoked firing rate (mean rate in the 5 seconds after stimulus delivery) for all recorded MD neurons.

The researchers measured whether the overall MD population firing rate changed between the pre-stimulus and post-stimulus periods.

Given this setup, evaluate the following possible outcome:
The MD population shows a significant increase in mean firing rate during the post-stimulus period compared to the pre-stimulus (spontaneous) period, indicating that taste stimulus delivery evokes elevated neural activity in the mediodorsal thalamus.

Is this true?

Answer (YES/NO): NO